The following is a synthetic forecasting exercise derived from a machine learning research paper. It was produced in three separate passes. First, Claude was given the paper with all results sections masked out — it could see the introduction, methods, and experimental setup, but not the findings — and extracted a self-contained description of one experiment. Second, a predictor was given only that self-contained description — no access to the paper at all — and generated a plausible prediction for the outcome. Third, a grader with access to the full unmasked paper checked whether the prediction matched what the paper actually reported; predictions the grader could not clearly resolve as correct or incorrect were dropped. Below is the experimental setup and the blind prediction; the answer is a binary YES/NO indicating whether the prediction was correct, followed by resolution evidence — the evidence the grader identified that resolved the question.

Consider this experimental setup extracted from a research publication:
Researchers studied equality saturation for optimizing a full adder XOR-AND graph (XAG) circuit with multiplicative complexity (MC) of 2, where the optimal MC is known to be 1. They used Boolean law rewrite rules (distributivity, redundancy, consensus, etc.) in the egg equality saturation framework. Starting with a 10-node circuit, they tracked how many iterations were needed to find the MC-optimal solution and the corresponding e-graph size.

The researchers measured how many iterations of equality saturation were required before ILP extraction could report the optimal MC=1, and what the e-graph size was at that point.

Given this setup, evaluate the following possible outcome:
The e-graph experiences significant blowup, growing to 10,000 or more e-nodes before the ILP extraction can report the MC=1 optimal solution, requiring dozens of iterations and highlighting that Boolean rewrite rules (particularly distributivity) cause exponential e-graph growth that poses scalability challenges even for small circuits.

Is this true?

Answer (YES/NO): NO